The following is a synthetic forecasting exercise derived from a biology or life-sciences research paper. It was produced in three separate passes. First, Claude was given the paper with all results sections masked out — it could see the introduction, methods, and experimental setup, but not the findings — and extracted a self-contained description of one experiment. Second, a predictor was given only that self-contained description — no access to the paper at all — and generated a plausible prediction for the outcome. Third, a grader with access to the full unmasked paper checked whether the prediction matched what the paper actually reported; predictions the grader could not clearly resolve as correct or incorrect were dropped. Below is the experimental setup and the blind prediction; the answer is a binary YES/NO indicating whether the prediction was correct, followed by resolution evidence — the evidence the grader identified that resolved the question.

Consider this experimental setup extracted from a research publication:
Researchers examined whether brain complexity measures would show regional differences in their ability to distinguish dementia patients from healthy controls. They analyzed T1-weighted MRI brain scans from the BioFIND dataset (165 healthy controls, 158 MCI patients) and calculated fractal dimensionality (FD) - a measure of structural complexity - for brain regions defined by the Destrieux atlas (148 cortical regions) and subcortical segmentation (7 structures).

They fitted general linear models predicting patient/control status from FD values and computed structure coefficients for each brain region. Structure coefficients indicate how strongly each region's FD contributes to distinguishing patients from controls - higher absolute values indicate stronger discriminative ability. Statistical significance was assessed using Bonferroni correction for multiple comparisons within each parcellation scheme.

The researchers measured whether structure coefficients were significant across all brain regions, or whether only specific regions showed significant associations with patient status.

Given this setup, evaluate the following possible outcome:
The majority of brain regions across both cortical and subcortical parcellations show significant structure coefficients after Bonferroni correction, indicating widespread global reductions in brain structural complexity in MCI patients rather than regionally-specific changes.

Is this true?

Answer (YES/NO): NO